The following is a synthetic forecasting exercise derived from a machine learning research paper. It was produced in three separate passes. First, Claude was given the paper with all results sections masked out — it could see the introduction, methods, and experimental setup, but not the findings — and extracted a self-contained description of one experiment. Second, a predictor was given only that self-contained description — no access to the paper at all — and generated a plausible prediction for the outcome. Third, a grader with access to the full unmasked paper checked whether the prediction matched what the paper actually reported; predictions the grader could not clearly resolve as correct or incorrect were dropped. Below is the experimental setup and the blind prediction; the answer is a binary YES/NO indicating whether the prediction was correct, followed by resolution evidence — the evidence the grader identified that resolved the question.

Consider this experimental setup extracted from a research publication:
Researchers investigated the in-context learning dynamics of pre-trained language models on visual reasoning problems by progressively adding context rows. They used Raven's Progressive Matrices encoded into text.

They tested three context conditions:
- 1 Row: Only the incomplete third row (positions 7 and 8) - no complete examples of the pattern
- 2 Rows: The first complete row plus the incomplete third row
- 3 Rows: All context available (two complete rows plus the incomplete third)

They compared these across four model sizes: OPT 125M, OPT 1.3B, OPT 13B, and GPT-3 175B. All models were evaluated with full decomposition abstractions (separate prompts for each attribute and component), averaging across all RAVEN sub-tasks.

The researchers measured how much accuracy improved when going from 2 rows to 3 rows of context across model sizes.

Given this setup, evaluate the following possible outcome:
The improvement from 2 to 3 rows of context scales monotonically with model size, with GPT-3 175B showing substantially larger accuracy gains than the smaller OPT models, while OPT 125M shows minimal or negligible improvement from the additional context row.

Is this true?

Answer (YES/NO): NO